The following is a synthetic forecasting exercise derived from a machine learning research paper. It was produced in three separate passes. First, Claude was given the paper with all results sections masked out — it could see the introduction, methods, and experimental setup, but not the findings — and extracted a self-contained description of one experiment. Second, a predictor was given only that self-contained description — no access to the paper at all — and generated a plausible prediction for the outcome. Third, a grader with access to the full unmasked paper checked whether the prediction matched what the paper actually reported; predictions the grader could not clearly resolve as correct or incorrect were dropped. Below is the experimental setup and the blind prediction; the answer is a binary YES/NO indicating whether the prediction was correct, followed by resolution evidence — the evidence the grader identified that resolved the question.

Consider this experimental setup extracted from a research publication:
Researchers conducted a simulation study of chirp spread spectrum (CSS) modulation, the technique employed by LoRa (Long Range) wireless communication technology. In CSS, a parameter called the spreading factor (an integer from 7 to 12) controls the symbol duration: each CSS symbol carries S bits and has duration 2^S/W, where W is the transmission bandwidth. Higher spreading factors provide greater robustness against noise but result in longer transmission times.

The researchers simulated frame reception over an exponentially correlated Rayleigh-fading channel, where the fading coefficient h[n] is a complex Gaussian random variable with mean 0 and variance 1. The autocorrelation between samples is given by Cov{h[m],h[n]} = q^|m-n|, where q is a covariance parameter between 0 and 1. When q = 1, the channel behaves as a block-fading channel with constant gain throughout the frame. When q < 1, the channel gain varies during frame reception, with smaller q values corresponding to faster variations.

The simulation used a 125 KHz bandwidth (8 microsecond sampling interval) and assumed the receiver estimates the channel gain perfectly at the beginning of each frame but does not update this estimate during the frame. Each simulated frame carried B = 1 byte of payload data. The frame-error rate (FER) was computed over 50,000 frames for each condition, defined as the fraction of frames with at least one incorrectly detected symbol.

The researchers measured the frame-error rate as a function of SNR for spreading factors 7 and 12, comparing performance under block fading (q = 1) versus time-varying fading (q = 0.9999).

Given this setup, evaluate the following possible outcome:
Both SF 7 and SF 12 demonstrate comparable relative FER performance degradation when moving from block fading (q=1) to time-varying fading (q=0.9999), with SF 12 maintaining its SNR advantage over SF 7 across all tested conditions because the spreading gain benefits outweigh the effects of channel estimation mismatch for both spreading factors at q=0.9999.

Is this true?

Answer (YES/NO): YES